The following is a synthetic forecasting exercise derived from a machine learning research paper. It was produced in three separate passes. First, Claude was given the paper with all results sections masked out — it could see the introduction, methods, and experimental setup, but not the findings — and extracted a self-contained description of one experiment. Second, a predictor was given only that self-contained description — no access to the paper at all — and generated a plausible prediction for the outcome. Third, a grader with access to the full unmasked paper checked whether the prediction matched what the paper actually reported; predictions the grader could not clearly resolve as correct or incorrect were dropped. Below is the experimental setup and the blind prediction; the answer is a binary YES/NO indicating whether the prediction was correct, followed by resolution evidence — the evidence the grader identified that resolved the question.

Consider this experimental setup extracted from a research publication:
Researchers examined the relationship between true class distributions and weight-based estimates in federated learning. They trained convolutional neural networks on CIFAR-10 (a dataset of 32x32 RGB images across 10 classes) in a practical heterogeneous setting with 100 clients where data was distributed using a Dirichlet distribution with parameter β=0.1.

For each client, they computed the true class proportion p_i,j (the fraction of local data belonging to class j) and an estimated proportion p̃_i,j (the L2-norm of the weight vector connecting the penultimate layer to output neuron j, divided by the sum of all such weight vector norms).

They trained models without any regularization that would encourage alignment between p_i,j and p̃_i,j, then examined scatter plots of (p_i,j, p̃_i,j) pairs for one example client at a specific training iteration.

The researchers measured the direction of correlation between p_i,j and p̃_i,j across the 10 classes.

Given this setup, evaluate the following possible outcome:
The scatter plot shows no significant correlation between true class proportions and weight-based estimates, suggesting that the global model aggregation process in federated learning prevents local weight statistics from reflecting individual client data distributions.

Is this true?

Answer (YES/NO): NO